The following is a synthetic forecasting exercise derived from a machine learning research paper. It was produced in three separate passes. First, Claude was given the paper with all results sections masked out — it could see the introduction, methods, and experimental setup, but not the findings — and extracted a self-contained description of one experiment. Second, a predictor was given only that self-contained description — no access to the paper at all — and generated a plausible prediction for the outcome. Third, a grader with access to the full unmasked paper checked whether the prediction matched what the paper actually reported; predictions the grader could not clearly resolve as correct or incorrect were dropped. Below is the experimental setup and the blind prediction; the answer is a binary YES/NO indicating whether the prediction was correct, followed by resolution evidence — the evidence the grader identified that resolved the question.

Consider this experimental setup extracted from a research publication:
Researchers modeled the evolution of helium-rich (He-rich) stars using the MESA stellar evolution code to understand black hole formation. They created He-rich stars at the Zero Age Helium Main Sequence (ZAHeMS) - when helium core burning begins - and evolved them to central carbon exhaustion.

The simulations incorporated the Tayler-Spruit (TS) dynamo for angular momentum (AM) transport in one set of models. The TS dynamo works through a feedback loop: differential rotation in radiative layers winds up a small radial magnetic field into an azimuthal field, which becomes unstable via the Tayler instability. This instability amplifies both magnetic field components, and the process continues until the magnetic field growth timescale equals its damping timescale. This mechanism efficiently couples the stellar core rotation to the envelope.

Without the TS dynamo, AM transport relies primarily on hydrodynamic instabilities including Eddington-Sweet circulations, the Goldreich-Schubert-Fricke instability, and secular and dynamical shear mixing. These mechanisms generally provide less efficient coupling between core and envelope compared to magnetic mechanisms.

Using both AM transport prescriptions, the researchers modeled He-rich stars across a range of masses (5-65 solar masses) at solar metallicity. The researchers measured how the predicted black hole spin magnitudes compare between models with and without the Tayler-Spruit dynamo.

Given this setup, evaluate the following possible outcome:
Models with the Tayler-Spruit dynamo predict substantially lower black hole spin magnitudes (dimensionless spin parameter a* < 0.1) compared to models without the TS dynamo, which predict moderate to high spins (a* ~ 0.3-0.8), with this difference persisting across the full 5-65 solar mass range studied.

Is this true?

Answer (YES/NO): NO